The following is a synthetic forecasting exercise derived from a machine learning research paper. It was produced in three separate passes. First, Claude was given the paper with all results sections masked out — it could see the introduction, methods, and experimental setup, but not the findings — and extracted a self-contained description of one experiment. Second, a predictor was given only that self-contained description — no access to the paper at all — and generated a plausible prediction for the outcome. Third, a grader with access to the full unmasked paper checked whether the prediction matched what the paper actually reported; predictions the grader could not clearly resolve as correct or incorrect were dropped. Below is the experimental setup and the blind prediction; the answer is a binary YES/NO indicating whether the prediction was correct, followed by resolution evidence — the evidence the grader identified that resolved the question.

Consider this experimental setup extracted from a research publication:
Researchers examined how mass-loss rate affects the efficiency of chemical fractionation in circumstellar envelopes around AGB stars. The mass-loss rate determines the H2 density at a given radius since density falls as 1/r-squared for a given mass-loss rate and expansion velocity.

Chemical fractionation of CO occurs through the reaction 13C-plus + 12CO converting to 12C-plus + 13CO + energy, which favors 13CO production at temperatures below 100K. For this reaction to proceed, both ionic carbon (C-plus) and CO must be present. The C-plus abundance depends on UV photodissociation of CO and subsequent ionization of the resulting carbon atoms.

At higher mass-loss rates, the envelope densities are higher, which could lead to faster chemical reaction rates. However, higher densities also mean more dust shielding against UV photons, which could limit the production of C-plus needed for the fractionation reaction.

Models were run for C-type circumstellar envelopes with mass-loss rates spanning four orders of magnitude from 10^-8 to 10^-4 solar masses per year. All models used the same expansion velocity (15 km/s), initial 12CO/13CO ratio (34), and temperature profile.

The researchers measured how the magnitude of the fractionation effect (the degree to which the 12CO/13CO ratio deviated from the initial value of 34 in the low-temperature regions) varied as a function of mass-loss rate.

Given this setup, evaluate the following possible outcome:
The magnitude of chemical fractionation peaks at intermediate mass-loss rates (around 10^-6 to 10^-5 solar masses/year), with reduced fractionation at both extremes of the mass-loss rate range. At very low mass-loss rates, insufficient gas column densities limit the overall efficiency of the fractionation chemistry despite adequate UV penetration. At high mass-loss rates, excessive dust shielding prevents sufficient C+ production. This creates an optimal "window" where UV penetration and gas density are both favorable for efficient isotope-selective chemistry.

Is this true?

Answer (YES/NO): NO